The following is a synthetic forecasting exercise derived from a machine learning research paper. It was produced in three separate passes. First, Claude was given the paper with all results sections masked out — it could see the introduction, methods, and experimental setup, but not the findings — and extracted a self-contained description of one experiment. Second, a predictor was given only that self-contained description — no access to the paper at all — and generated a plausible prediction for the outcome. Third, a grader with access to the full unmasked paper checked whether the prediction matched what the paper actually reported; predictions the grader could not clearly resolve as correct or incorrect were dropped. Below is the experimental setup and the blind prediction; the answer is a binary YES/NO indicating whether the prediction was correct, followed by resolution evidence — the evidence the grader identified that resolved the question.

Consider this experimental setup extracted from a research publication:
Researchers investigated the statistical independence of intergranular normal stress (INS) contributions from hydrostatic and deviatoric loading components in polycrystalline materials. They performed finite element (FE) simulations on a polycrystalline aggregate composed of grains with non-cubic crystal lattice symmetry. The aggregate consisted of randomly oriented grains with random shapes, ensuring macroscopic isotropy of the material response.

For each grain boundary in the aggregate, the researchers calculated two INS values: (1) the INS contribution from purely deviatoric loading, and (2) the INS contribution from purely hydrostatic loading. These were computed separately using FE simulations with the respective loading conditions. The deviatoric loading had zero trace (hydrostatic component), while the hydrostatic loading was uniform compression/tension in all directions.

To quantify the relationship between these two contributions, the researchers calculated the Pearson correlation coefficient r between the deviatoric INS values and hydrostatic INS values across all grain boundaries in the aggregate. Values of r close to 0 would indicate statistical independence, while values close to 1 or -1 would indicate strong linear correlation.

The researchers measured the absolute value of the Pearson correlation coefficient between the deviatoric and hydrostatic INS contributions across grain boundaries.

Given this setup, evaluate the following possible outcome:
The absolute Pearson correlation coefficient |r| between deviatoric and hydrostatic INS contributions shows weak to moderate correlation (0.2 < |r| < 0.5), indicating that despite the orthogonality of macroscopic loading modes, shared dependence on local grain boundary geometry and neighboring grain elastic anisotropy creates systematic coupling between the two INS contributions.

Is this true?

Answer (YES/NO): NO